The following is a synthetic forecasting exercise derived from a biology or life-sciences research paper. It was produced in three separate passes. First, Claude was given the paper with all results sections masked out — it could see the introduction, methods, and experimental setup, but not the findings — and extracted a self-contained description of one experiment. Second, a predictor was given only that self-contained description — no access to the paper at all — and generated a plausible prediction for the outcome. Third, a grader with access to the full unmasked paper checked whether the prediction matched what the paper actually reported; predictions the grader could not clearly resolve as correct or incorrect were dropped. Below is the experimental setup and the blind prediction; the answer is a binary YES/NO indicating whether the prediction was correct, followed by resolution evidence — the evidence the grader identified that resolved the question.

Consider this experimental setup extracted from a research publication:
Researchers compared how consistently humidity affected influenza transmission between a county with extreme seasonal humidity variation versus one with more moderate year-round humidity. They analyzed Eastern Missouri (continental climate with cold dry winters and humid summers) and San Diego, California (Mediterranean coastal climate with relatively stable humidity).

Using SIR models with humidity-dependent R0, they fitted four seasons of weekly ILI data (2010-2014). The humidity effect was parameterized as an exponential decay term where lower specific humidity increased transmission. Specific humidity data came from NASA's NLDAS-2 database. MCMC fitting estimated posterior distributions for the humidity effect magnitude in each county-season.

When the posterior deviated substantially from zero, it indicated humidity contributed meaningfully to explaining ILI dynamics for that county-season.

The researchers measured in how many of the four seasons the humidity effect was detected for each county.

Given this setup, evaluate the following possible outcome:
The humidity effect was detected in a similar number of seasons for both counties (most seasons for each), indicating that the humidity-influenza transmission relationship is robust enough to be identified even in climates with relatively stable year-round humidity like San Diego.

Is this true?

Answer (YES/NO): NO